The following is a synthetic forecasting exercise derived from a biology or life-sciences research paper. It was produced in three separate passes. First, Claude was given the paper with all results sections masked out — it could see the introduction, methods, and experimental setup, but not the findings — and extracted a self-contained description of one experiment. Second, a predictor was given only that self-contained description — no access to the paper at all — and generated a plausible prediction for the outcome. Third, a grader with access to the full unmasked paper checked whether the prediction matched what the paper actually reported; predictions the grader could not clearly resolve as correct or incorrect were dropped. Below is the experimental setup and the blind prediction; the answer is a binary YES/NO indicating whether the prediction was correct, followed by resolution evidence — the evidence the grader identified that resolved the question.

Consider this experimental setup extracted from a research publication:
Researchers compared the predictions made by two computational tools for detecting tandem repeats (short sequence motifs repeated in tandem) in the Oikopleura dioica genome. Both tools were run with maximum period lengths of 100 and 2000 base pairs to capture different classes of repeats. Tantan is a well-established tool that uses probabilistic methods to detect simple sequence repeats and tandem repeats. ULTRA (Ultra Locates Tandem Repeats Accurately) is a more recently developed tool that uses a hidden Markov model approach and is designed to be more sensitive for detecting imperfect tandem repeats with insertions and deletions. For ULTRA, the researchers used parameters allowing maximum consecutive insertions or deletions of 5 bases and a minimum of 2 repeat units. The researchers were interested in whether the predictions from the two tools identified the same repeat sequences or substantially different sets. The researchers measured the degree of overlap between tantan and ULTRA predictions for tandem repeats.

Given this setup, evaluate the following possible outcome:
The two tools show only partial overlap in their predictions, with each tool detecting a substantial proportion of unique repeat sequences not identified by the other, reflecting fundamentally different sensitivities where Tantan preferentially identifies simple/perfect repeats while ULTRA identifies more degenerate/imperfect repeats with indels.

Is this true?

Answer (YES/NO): NO